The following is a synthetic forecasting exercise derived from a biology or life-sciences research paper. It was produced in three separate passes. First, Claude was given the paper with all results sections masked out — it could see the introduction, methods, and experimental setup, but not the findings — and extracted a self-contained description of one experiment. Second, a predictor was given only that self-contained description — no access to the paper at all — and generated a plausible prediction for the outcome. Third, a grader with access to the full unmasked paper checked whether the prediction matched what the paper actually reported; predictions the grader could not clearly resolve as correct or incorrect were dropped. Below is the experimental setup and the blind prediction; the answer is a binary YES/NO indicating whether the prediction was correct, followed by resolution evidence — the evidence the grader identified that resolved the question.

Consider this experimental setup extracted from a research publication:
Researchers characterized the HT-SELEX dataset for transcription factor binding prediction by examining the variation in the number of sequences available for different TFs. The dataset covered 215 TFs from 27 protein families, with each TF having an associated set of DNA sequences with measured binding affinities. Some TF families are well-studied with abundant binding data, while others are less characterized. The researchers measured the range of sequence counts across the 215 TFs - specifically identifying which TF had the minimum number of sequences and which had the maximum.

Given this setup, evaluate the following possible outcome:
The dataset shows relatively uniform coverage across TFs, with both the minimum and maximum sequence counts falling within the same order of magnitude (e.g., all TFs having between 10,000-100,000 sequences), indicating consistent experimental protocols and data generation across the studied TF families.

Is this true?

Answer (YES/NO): NO